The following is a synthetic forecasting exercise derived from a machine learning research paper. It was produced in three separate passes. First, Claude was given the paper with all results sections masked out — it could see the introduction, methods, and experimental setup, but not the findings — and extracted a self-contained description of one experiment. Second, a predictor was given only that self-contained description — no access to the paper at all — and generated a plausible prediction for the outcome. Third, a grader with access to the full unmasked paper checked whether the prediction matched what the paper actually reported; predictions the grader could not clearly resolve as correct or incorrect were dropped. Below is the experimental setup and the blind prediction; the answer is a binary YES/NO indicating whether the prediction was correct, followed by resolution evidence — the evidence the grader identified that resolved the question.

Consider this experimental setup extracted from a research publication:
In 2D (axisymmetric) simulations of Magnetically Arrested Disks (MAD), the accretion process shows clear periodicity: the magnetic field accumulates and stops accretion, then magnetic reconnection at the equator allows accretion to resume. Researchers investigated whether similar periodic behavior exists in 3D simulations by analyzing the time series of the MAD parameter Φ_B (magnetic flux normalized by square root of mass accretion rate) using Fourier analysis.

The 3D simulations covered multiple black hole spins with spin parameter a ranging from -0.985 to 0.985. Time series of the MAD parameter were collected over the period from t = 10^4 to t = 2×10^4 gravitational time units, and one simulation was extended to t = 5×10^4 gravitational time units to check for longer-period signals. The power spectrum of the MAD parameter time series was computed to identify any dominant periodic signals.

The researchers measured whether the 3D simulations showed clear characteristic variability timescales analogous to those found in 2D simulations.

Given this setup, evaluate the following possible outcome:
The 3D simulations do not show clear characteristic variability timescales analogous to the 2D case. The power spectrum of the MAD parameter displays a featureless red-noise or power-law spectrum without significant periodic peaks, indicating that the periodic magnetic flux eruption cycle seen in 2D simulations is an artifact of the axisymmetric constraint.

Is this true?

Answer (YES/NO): NO